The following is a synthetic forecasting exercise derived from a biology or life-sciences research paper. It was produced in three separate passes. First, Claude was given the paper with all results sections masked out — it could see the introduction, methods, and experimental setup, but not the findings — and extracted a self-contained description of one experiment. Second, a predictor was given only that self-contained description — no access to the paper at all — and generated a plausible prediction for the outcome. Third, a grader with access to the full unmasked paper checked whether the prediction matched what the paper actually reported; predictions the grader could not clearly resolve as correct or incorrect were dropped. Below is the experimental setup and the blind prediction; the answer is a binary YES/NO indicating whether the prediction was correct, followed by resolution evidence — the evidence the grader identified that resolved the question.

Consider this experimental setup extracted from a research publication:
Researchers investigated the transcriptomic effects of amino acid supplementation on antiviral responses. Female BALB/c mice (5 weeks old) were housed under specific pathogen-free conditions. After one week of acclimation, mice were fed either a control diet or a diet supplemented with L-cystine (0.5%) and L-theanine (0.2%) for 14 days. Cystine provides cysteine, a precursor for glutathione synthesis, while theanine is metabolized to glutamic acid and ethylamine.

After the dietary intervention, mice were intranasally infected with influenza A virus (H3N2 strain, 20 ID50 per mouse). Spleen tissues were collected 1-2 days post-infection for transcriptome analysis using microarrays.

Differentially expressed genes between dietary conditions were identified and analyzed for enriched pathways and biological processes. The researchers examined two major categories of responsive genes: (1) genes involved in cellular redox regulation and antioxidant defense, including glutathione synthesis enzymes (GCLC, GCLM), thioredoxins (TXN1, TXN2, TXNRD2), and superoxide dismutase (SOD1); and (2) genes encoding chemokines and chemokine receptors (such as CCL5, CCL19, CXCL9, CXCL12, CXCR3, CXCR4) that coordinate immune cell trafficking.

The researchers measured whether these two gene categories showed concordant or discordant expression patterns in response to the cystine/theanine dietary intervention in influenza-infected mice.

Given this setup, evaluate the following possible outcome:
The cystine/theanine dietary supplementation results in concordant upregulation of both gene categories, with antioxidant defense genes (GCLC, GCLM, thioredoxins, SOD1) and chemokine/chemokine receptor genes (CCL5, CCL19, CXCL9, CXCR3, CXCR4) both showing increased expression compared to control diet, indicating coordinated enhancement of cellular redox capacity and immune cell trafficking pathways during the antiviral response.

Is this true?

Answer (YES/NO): NO